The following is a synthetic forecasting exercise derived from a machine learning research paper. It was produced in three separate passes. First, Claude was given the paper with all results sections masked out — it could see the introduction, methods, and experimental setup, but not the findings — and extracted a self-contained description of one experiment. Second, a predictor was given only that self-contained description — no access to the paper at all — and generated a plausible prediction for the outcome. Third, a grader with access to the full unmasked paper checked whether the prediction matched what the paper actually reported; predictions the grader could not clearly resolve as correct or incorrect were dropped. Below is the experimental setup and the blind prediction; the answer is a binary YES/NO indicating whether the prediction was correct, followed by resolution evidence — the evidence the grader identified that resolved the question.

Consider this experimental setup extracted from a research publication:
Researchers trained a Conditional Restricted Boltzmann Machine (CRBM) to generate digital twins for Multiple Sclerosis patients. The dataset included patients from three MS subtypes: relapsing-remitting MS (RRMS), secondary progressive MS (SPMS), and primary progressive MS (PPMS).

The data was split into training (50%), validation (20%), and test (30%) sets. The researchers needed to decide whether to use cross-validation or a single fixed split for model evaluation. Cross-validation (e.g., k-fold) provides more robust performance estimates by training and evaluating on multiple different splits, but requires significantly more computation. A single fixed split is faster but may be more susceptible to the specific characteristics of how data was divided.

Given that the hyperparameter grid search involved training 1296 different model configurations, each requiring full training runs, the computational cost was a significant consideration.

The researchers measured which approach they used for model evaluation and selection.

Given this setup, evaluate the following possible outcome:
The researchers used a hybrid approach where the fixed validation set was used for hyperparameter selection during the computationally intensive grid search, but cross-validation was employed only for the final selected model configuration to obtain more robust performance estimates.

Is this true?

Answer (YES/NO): NO